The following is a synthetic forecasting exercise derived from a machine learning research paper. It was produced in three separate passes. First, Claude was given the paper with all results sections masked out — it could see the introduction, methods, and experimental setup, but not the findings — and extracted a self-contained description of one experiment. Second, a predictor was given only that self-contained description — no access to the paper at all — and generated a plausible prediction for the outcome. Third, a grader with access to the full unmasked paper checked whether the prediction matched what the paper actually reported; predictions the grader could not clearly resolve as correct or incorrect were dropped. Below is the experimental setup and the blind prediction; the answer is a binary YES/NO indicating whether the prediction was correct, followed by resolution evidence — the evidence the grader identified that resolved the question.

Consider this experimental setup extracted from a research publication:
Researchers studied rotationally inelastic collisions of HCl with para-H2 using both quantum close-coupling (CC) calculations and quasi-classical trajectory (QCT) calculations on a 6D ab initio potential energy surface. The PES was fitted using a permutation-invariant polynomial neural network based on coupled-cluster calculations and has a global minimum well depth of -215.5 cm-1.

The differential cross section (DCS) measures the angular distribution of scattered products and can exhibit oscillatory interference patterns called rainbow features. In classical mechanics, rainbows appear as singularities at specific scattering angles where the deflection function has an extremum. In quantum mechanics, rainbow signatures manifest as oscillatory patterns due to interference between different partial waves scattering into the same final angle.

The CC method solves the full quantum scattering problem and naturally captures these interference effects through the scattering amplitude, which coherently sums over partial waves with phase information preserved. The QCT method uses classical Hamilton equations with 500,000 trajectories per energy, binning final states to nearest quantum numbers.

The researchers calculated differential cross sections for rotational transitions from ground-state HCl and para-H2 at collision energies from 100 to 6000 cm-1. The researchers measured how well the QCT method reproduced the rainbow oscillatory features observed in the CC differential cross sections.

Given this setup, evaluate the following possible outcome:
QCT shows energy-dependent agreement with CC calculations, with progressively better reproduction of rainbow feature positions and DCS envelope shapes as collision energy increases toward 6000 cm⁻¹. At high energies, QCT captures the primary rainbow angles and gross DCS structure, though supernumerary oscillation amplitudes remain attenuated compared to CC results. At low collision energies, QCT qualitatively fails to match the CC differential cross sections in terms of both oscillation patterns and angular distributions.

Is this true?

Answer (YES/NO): NO